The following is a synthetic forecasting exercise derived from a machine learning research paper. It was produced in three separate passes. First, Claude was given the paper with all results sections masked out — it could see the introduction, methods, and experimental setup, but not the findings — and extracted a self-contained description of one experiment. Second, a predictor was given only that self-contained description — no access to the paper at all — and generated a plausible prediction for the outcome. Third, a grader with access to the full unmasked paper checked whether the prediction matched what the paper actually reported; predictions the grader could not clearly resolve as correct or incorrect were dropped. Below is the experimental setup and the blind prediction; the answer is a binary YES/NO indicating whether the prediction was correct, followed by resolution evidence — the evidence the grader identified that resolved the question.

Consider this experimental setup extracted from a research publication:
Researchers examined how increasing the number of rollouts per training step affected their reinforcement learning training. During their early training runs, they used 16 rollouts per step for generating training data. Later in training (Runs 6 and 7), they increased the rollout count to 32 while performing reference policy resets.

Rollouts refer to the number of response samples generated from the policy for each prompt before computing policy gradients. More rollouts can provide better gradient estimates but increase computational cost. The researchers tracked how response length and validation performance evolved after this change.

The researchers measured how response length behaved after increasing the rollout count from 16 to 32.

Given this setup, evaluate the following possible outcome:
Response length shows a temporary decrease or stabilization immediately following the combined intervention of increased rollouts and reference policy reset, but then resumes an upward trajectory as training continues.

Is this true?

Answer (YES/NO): NO